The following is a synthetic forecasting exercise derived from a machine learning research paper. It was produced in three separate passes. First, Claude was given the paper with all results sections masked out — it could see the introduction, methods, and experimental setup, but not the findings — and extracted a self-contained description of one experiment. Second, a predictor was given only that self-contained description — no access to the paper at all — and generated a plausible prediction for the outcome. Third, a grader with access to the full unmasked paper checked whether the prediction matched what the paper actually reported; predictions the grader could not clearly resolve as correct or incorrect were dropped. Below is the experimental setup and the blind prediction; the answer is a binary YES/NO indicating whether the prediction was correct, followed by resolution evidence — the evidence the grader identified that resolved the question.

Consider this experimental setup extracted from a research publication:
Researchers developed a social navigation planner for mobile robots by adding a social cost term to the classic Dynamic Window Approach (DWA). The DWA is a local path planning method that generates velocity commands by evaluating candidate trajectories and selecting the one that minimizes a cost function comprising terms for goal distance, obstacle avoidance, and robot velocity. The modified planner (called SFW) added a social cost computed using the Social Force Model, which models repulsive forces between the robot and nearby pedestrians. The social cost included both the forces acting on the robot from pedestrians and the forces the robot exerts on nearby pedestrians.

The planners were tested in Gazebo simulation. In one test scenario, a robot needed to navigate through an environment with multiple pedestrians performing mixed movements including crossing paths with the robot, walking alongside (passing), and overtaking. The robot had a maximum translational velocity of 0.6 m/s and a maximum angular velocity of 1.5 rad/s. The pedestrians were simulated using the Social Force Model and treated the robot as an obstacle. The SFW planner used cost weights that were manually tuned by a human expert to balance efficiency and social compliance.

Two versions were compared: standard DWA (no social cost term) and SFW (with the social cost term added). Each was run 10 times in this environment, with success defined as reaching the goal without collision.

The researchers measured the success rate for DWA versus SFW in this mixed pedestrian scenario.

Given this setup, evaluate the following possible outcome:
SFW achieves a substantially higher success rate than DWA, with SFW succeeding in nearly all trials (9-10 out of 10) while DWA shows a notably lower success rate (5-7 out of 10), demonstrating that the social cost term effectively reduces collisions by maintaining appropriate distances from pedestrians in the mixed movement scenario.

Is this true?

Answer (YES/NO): NO